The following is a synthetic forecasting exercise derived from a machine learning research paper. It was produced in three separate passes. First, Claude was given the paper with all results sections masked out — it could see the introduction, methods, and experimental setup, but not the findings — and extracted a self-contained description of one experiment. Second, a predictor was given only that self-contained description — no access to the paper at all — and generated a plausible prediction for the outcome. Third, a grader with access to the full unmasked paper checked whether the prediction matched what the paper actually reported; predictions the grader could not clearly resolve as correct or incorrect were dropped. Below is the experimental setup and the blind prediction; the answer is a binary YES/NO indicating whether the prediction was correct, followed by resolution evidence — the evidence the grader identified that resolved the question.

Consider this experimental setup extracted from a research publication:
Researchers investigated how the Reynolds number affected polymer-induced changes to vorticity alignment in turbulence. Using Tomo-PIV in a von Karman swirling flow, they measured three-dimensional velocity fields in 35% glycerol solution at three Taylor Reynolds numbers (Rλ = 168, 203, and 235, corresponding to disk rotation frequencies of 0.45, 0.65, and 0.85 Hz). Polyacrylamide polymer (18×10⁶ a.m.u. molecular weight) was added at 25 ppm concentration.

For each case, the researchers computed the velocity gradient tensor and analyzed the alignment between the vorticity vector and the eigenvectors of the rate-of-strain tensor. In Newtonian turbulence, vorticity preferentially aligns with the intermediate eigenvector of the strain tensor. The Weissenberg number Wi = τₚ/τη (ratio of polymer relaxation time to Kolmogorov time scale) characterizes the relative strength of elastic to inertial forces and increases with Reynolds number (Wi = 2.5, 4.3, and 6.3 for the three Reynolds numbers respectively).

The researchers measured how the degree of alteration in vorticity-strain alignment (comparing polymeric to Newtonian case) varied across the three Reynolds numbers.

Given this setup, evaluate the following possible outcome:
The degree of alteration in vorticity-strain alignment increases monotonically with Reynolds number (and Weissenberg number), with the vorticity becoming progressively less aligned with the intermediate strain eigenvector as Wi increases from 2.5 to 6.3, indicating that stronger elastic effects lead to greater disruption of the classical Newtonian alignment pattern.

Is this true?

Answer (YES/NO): NO